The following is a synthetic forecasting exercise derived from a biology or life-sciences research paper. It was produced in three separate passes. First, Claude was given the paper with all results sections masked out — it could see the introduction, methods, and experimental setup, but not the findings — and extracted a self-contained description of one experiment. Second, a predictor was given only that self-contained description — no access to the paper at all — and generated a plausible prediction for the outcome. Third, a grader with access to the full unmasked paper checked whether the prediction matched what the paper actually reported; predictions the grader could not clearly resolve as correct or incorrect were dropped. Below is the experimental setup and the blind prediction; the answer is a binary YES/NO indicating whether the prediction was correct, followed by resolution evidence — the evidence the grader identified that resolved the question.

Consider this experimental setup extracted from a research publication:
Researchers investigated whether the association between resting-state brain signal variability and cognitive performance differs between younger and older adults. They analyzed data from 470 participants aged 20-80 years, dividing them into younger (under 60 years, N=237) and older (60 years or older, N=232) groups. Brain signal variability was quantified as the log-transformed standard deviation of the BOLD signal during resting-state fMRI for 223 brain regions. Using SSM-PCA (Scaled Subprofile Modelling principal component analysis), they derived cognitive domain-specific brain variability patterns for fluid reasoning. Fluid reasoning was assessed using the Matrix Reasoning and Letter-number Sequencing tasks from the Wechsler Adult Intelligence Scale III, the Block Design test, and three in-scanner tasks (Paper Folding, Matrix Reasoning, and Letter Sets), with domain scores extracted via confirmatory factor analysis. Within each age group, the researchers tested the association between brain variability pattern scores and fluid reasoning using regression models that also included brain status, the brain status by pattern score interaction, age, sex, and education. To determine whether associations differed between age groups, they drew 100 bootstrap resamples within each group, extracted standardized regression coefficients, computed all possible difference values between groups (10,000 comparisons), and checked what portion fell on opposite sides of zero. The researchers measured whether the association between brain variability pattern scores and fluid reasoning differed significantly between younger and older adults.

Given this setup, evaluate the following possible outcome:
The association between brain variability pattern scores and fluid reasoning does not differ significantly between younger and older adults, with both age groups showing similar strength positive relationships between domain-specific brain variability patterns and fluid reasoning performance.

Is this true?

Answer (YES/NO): NO